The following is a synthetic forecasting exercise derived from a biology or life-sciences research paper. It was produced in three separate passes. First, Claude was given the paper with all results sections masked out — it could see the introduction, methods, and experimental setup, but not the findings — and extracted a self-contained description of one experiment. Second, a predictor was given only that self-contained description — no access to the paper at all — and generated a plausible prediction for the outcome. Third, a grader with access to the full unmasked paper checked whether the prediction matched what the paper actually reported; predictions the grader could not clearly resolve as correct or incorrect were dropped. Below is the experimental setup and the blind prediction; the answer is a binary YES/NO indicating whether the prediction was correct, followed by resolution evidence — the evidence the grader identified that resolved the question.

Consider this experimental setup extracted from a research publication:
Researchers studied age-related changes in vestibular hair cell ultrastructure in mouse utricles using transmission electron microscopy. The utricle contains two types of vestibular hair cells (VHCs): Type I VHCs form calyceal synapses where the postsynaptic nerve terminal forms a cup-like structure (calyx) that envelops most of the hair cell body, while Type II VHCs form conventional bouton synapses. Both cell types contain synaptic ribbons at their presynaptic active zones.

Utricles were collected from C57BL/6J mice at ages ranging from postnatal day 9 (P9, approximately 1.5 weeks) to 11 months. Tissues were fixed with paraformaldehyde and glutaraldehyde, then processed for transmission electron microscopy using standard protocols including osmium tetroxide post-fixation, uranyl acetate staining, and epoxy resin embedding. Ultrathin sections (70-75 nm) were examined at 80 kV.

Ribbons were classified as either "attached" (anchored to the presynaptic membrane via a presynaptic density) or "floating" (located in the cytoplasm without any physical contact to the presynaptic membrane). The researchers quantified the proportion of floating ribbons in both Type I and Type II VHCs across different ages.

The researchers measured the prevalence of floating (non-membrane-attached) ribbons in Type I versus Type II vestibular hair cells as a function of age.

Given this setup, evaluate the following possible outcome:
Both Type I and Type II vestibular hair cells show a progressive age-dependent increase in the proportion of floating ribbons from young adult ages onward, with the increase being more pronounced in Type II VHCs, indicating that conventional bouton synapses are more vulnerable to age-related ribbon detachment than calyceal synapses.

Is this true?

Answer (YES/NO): NO